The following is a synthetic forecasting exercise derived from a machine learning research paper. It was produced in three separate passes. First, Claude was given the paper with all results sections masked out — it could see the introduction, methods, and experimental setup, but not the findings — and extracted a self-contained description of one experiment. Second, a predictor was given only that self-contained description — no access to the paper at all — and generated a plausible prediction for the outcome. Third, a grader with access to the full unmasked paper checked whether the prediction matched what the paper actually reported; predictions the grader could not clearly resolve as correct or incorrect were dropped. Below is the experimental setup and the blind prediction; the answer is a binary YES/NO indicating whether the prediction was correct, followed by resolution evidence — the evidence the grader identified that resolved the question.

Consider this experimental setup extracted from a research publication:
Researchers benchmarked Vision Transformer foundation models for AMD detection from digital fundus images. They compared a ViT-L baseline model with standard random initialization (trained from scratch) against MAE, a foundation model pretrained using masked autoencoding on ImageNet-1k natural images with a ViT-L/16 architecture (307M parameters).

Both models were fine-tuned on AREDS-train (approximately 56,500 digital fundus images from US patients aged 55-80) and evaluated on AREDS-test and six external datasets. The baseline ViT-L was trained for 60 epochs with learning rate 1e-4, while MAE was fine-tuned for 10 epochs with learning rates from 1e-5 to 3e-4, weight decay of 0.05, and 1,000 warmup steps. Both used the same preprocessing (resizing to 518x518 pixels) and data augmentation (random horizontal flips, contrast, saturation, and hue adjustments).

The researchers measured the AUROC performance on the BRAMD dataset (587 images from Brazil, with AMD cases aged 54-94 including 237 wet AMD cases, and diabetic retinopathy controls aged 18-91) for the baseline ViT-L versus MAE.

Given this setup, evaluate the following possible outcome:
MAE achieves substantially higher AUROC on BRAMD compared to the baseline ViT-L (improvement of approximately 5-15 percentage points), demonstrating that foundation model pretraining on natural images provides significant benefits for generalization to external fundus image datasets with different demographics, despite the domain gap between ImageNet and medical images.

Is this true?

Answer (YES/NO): NO